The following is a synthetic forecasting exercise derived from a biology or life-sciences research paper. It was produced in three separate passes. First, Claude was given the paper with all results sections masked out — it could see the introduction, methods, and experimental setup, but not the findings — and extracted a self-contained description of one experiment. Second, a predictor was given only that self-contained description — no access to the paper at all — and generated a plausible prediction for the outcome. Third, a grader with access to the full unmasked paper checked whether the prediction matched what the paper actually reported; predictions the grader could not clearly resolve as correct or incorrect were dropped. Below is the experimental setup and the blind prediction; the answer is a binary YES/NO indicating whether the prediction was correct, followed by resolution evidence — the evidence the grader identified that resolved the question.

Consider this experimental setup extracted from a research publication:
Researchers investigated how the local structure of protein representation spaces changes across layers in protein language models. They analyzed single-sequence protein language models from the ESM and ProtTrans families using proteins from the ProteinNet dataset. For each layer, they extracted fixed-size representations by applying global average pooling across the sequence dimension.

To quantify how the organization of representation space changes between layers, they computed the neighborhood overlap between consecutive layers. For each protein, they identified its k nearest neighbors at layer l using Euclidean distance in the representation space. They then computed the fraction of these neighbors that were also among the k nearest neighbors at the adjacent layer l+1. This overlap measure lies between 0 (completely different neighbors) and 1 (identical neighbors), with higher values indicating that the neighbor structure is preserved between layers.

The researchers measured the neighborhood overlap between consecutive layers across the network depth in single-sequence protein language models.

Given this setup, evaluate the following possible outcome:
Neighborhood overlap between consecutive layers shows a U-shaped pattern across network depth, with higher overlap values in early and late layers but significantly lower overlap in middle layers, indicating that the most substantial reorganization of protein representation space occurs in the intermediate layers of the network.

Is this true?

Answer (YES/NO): NO